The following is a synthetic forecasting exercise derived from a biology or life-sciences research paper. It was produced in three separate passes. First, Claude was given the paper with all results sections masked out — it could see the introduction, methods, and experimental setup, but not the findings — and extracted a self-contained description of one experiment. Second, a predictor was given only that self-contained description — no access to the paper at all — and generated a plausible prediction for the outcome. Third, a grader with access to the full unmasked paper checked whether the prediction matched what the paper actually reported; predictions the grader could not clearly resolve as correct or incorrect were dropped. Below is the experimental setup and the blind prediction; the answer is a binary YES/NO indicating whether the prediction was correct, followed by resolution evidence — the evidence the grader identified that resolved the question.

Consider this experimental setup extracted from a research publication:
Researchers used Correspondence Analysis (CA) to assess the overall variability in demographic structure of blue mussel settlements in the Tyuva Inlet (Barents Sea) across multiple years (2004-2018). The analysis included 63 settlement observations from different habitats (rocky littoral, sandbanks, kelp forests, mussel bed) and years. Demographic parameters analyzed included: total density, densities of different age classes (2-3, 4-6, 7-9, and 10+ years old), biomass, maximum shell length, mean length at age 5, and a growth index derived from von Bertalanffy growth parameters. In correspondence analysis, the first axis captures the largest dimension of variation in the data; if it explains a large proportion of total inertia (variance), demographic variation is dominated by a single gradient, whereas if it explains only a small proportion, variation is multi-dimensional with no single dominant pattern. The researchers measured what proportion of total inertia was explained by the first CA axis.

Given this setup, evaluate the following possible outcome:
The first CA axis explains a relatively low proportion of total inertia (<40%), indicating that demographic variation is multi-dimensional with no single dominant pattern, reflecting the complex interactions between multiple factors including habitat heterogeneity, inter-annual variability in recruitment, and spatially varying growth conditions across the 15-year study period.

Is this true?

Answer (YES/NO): NO